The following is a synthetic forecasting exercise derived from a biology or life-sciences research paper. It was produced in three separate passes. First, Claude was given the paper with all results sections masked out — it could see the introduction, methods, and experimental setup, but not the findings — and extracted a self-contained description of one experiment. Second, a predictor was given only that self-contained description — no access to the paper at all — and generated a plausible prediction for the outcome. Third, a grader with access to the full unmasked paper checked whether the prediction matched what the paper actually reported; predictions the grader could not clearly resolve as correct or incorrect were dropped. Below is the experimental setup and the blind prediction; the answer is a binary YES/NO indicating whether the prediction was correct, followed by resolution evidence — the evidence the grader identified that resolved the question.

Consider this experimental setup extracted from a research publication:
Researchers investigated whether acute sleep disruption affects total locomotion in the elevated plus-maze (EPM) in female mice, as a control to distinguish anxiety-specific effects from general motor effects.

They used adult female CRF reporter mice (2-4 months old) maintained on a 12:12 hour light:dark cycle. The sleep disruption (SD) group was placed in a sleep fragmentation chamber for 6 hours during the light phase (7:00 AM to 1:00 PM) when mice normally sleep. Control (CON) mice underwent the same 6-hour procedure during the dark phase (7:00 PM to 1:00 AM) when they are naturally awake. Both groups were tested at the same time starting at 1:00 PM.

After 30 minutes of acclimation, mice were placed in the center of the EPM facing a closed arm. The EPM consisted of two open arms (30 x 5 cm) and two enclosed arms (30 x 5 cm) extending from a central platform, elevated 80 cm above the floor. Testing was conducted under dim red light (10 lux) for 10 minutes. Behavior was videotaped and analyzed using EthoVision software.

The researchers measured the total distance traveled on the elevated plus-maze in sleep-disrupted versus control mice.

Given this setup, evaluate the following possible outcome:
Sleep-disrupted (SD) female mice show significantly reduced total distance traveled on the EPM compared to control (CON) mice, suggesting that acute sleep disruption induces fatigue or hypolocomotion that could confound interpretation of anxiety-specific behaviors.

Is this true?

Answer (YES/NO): NO